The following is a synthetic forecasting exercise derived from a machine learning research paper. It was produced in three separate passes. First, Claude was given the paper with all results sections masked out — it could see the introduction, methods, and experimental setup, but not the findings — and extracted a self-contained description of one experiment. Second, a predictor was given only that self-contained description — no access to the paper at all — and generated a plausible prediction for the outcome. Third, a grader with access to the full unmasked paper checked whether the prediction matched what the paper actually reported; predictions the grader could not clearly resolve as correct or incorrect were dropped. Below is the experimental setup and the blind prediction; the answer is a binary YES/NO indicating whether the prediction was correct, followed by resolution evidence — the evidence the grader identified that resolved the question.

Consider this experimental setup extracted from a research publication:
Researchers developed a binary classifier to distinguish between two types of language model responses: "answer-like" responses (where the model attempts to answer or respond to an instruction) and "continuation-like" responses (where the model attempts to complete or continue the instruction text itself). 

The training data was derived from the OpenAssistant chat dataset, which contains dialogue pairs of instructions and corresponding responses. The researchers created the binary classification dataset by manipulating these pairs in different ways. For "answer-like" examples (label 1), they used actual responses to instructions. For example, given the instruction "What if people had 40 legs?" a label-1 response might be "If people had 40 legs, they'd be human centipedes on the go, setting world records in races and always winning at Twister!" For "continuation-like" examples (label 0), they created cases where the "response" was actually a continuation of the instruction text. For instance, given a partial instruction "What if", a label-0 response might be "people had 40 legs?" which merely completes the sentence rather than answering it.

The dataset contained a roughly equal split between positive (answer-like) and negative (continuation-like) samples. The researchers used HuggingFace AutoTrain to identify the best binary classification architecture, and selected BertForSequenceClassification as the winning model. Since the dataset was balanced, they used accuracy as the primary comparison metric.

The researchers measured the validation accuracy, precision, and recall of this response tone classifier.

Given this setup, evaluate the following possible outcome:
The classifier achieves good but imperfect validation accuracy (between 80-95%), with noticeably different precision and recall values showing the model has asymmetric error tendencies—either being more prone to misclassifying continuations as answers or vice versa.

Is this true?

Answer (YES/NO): NO